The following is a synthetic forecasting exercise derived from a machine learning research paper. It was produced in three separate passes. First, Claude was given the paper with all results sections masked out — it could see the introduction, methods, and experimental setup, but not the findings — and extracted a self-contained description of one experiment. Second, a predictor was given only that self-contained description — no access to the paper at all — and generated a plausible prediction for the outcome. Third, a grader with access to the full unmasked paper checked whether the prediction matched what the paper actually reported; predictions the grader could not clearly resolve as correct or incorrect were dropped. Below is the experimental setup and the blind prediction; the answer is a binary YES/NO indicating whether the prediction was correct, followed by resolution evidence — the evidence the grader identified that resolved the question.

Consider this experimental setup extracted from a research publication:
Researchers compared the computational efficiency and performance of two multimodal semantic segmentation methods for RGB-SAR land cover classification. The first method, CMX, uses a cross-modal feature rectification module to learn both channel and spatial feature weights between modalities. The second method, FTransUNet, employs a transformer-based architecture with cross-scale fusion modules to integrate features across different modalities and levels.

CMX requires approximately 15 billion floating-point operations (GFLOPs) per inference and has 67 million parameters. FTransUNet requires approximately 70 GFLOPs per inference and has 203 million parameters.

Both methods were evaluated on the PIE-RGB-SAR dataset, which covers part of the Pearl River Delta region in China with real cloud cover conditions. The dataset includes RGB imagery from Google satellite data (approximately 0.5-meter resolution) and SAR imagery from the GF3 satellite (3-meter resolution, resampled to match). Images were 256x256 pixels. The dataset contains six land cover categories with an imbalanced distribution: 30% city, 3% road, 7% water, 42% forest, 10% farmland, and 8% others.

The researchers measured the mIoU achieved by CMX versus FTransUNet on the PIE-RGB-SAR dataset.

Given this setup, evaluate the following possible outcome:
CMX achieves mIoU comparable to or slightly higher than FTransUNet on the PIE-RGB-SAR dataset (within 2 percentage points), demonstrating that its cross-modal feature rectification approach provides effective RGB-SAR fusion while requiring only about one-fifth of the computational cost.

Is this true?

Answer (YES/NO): YES